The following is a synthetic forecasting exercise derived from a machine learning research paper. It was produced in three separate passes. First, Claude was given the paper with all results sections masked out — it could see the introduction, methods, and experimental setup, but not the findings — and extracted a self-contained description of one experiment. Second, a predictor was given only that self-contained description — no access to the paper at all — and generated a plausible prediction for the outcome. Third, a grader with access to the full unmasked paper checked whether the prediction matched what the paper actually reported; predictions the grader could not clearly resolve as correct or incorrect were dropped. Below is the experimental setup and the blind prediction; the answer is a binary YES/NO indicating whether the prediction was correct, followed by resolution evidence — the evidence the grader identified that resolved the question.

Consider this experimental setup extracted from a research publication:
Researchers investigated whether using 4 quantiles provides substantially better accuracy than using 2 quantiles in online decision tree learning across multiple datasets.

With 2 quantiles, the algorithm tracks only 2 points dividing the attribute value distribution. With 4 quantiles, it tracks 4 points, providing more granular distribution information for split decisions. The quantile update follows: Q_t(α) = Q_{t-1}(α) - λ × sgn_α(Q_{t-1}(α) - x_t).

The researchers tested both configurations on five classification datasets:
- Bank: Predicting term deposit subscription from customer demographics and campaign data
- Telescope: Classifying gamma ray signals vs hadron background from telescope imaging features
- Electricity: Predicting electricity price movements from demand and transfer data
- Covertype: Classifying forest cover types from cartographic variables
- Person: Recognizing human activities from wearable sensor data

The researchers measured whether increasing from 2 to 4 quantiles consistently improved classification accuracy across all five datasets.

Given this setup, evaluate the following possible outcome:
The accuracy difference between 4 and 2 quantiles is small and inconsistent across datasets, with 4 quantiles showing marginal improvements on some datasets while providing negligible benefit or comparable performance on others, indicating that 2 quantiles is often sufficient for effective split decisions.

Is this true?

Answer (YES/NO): NO